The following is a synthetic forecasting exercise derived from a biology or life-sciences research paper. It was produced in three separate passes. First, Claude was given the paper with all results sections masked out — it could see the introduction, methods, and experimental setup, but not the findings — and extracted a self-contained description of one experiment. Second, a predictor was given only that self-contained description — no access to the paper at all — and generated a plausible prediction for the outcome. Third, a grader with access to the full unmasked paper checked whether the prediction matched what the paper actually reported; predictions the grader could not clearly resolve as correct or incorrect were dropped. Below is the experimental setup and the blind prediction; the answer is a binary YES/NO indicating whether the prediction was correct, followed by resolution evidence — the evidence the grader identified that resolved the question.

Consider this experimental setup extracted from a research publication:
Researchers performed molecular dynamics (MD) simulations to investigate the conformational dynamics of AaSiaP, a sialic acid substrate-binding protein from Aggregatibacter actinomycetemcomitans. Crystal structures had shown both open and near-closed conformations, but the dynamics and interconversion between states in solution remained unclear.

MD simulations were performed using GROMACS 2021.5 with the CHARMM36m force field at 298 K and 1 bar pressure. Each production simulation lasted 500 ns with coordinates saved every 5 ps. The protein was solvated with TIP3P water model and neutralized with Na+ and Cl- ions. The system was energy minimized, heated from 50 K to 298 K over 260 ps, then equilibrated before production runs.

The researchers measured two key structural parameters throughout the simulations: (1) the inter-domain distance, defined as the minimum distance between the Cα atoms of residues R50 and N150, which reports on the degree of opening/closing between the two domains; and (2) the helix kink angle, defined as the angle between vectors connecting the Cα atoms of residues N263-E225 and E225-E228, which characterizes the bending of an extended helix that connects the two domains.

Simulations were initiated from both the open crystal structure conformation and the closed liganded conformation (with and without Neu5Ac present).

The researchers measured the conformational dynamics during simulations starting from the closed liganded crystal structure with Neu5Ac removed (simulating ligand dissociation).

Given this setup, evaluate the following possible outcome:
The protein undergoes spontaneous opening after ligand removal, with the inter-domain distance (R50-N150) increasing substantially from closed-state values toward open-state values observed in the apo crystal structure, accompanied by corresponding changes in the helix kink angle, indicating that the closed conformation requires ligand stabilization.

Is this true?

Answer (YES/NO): YES